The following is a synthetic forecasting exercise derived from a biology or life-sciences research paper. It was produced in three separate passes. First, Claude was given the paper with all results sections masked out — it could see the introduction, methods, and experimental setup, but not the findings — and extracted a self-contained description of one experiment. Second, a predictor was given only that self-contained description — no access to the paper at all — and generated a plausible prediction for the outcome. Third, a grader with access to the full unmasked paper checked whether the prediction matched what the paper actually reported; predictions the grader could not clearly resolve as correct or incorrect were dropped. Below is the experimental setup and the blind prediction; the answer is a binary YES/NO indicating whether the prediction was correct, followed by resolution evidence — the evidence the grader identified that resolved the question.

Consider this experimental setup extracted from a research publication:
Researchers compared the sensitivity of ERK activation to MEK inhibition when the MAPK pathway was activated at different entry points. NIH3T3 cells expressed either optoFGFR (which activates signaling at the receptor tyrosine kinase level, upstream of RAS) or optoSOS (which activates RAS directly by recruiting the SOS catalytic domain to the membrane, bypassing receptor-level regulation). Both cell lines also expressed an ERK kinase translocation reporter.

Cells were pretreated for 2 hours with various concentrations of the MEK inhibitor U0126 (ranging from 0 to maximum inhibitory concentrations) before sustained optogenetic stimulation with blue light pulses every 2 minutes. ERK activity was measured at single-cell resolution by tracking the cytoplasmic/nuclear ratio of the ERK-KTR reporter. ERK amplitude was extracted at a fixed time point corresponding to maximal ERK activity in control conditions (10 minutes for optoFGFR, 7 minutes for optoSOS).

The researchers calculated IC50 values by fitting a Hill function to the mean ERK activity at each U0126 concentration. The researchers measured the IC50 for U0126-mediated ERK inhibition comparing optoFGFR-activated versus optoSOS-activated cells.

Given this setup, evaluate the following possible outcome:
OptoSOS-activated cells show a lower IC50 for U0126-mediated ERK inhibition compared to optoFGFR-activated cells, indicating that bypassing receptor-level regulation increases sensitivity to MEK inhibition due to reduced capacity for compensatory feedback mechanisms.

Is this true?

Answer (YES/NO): YES